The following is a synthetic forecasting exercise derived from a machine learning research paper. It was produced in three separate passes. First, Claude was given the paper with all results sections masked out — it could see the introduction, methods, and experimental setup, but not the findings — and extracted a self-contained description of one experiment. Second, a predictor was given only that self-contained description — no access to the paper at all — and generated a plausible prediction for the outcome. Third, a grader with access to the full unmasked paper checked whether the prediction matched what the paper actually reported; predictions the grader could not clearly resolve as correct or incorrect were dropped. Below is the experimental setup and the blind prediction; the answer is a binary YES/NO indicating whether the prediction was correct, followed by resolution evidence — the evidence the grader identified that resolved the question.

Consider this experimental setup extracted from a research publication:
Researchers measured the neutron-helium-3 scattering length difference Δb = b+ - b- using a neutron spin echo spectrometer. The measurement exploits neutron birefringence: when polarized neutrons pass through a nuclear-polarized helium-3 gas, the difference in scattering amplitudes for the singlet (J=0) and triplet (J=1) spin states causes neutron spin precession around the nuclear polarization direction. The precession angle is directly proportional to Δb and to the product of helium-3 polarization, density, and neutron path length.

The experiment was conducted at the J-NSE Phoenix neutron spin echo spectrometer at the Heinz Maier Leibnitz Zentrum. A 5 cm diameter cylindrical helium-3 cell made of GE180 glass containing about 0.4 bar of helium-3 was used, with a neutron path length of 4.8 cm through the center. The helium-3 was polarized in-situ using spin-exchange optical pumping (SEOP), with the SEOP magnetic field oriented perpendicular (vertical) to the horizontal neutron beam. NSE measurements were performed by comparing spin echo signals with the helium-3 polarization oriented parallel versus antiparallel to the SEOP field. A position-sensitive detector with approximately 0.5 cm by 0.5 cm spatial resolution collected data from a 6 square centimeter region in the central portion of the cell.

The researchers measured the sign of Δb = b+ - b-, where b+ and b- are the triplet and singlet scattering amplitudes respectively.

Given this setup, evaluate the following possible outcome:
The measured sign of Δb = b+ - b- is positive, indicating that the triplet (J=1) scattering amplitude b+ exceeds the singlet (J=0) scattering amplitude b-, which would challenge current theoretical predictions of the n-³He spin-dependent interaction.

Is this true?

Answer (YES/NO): NO